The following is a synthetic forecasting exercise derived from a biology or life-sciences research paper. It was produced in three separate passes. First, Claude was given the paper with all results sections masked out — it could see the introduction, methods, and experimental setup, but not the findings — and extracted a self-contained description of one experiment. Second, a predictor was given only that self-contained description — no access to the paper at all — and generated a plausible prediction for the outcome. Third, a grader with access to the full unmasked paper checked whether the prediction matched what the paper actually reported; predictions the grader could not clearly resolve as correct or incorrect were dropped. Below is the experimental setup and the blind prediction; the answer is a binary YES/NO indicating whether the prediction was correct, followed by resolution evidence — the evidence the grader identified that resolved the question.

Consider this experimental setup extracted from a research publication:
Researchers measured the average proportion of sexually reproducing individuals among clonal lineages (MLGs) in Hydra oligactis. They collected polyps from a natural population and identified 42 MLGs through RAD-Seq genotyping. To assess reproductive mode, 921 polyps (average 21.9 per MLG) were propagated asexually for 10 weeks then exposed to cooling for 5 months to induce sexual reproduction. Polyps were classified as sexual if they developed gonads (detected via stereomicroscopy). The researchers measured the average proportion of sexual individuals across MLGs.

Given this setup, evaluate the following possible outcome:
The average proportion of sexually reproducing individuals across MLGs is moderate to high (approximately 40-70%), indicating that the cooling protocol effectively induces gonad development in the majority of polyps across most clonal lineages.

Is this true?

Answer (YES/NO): NO